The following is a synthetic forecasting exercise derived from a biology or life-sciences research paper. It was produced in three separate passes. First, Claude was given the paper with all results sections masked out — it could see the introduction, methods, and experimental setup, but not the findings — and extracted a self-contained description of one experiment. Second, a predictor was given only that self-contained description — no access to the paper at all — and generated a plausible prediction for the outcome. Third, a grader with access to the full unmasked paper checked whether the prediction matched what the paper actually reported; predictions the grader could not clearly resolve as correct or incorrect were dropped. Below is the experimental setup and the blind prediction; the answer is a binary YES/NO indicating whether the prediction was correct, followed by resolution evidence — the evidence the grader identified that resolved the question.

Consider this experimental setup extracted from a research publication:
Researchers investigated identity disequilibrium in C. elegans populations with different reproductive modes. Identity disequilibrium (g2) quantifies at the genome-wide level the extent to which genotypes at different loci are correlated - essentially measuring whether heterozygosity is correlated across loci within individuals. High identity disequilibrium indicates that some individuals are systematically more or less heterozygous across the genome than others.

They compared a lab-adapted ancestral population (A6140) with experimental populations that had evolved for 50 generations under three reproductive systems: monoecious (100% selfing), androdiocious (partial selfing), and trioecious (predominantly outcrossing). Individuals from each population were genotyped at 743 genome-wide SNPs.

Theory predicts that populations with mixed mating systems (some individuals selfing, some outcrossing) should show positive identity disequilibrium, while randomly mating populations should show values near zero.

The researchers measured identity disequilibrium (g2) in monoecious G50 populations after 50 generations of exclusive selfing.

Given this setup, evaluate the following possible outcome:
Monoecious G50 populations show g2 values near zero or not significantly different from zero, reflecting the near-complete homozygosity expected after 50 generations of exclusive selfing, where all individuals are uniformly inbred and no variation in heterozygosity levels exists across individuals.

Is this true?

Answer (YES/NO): NO